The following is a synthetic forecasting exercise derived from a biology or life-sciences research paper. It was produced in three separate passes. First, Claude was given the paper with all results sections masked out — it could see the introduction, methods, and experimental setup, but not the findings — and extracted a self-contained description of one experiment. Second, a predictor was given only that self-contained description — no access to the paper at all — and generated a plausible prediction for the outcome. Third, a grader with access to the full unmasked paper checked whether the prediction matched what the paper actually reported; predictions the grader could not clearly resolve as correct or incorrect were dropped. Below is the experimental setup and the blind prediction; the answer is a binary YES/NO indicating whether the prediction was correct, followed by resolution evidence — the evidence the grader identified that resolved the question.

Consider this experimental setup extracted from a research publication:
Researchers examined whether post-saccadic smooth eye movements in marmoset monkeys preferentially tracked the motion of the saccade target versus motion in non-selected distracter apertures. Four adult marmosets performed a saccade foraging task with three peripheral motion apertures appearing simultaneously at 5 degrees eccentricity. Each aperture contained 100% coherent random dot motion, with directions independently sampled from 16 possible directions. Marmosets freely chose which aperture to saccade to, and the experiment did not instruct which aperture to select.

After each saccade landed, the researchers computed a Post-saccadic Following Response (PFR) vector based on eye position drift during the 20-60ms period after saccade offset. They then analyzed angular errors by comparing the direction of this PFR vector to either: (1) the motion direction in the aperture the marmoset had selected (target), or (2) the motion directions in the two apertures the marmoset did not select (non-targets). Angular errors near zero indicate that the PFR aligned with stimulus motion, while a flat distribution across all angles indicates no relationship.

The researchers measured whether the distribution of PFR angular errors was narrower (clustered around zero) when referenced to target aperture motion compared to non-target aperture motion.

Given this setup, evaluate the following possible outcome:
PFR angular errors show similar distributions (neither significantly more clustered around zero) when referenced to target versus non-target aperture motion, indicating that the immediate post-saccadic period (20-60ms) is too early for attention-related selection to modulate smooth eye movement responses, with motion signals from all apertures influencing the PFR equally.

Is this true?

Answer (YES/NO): NO